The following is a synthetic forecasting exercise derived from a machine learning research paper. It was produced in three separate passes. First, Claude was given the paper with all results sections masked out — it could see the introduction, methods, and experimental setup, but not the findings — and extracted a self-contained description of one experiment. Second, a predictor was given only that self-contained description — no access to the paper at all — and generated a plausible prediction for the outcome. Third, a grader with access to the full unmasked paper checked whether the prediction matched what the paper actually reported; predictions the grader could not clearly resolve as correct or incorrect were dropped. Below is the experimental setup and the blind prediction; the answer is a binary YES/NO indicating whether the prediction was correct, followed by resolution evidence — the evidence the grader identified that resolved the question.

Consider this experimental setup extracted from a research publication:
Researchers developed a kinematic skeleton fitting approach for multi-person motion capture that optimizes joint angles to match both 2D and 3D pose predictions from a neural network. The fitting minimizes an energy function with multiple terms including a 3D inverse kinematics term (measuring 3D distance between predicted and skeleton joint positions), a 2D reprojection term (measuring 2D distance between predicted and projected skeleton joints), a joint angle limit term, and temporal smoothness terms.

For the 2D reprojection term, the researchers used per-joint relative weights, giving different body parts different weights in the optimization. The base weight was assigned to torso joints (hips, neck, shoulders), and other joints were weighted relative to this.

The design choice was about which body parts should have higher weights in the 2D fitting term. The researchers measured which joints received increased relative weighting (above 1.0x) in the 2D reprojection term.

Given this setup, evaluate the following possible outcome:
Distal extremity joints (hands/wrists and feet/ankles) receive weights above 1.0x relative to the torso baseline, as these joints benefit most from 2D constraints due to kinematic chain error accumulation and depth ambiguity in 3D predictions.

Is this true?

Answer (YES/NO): YES